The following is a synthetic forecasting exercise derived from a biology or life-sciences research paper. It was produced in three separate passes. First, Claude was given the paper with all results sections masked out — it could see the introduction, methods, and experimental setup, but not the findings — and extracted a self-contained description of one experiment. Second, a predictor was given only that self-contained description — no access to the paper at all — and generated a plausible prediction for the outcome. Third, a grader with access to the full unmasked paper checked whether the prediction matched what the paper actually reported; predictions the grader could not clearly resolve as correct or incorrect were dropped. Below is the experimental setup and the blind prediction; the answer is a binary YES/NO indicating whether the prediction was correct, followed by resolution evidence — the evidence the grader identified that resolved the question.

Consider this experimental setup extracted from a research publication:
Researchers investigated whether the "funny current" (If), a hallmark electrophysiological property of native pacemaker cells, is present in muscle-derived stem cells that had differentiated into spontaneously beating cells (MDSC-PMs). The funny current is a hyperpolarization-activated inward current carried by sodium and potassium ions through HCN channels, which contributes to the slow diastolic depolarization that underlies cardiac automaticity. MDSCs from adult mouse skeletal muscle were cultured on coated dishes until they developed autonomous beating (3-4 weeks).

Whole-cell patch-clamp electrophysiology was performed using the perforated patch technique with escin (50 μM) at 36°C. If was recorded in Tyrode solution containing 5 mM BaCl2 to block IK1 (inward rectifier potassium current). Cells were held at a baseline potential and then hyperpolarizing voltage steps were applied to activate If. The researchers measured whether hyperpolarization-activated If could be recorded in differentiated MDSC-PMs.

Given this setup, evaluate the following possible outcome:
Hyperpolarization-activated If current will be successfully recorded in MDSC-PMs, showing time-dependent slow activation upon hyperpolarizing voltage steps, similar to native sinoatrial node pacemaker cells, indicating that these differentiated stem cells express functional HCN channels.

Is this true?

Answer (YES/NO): YES